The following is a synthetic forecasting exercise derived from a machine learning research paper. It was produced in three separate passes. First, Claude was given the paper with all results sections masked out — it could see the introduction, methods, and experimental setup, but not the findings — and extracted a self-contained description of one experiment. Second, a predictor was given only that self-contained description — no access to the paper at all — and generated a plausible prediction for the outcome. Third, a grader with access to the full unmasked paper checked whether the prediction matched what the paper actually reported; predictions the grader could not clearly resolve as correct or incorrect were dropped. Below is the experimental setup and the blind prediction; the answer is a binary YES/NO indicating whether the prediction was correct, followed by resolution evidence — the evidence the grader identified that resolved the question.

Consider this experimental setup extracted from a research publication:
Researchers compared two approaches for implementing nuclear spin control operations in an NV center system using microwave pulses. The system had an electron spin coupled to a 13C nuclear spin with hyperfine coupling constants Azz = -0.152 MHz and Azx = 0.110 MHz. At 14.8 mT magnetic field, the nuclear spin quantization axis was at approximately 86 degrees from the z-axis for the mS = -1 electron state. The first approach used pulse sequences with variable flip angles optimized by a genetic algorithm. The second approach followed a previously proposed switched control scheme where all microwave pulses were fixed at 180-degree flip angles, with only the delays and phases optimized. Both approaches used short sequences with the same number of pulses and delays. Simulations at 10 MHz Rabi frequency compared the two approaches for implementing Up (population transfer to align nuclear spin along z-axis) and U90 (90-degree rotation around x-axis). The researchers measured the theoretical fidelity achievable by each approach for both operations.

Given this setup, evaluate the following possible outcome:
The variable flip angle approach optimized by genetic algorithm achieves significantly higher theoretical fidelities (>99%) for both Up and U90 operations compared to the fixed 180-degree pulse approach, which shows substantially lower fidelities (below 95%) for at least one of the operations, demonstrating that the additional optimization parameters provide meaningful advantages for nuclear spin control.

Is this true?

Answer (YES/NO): NO